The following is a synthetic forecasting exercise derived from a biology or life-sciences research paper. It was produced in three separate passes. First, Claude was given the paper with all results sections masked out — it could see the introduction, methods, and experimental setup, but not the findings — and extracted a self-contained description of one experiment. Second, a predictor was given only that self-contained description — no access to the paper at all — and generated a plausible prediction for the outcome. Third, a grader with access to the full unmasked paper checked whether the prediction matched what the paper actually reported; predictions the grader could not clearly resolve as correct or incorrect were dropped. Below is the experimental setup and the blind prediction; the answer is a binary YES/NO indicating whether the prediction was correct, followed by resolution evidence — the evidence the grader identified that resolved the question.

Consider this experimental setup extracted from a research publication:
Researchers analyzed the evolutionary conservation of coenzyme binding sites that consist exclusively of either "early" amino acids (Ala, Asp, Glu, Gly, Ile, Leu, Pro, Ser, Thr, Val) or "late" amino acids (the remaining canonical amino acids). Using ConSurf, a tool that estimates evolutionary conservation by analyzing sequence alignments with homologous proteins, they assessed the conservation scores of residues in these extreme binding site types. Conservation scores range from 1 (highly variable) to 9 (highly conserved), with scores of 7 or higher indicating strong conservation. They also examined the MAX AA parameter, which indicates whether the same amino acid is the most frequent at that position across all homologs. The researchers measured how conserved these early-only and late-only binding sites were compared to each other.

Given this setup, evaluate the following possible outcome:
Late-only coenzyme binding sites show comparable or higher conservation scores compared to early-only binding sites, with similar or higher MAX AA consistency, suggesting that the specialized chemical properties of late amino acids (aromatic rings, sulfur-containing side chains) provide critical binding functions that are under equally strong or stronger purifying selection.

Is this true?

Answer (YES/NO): NO